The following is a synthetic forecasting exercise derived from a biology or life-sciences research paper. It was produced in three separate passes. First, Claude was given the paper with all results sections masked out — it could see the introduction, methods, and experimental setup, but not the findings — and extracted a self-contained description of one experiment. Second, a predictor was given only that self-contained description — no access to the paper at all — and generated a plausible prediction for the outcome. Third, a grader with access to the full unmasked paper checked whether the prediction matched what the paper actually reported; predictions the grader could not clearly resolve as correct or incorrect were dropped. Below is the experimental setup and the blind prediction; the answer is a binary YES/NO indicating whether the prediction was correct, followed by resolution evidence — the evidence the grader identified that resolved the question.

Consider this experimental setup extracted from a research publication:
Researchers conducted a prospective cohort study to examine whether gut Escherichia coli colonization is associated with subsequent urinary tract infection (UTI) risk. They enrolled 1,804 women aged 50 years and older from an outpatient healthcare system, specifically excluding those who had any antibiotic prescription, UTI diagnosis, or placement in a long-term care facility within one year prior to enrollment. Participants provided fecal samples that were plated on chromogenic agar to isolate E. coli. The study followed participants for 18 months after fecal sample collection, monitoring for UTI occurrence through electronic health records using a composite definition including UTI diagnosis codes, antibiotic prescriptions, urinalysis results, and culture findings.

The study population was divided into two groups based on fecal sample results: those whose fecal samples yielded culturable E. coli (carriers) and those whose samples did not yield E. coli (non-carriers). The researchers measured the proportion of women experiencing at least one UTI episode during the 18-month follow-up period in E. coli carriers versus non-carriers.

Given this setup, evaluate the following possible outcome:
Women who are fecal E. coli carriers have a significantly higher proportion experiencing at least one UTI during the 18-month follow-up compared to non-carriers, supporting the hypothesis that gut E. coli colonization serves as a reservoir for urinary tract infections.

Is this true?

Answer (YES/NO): YES